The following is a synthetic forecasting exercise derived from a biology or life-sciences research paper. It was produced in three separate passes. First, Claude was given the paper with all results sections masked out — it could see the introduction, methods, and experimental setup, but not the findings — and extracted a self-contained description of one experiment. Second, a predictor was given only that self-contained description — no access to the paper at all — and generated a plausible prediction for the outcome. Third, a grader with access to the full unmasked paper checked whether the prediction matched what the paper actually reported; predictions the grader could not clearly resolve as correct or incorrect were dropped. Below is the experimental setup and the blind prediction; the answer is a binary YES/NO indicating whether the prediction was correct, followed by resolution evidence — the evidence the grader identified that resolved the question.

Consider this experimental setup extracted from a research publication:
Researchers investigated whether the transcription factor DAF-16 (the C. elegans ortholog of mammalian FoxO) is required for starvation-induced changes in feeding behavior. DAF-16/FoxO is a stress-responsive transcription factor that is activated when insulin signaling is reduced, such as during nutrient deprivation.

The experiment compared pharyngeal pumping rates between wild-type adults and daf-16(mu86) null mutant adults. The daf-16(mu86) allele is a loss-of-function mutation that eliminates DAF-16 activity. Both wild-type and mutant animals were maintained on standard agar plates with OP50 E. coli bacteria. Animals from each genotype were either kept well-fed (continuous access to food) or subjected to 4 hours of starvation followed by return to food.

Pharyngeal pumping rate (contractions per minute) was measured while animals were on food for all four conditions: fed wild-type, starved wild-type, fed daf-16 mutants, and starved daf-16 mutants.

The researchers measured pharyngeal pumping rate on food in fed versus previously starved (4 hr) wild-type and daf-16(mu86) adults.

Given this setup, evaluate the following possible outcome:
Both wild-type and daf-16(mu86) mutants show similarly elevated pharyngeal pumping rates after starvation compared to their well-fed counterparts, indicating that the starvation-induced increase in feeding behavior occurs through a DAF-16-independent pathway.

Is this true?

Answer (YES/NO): NO